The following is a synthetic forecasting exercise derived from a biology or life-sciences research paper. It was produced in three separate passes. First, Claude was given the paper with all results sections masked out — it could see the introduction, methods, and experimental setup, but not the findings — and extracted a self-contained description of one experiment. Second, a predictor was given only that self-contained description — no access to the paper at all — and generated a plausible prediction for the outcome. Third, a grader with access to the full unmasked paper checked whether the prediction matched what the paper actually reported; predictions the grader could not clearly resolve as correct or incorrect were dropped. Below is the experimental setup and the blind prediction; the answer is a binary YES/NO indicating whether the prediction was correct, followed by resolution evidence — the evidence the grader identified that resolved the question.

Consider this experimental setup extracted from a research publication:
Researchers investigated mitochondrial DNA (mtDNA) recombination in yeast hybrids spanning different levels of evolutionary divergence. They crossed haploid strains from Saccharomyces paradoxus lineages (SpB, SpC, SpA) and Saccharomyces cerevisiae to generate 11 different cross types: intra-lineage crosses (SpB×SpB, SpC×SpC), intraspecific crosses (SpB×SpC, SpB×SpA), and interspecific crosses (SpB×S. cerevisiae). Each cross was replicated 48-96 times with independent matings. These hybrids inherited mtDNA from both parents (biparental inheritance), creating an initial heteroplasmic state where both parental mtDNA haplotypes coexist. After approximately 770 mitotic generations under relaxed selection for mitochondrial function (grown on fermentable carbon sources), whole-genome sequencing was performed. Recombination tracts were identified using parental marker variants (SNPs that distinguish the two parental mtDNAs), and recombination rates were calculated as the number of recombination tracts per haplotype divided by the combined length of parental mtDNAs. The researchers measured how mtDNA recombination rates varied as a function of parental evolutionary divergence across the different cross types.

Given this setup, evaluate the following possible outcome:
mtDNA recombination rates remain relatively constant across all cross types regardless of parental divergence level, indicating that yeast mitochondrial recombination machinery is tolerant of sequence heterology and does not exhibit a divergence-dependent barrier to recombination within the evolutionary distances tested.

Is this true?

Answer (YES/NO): YES